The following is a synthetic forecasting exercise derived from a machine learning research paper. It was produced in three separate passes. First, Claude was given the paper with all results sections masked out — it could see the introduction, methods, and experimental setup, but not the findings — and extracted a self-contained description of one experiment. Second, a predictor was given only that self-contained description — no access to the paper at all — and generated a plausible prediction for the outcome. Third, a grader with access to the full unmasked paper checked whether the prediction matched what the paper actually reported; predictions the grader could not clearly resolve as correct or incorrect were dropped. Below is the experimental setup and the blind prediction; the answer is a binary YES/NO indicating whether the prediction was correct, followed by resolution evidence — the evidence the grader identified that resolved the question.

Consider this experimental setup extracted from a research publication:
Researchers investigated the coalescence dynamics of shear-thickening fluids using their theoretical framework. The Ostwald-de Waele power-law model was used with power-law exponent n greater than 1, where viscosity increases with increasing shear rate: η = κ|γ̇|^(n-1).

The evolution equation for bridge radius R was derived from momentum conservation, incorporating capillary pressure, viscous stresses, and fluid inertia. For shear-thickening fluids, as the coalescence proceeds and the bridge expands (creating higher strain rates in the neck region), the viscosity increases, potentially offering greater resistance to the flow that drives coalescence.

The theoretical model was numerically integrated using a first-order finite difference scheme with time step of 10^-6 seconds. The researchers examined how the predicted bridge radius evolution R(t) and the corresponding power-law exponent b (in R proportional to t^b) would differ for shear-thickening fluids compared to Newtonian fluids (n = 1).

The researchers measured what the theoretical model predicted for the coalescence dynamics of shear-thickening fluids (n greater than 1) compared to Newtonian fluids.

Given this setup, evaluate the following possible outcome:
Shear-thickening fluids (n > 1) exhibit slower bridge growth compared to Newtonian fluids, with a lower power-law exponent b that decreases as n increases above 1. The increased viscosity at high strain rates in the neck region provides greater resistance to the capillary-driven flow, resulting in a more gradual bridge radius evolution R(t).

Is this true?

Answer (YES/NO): YES